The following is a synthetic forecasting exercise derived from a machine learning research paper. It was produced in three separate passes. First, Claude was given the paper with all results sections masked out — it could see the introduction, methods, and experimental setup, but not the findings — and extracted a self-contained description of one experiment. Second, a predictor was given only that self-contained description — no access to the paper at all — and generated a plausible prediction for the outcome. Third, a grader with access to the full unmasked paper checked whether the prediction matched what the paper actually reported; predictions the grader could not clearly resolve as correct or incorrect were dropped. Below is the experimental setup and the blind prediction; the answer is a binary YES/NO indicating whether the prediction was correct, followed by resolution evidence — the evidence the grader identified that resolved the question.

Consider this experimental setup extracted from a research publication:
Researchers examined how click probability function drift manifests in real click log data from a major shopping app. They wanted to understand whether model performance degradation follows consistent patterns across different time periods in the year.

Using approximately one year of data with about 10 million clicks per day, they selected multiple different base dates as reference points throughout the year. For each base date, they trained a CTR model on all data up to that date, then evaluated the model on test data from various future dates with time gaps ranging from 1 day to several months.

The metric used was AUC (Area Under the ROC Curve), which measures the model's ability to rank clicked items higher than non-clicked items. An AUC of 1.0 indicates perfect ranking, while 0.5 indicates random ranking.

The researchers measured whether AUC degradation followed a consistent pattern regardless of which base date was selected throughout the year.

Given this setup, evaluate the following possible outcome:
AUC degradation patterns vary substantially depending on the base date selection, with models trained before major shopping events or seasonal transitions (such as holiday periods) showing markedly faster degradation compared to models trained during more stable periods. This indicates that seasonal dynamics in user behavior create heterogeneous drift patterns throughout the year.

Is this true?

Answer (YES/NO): NO